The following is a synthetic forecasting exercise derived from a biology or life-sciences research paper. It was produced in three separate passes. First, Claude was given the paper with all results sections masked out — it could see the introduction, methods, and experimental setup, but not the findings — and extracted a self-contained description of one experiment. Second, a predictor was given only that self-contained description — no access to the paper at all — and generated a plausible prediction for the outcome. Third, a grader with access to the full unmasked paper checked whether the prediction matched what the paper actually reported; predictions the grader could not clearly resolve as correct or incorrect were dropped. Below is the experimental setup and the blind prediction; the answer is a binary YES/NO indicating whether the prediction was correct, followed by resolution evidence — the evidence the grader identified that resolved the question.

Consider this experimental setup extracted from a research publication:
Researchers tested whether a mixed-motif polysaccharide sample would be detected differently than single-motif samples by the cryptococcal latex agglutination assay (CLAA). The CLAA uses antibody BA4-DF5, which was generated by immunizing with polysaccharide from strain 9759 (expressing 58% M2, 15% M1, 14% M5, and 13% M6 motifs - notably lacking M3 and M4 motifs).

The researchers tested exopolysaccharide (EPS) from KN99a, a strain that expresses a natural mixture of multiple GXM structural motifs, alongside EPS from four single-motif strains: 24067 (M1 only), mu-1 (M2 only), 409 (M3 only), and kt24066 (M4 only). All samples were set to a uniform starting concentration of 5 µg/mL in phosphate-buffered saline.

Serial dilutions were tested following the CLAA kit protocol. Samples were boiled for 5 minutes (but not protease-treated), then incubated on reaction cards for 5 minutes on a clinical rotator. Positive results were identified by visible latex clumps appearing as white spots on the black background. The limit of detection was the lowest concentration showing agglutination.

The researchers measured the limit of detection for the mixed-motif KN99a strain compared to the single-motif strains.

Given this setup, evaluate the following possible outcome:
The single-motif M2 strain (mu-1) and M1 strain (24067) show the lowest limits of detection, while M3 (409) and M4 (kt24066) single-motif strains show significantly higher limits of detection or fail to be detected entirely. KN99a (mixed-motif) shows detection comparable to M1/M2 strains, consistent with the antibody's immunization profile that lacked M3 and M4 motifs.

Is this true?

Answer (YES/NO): NO